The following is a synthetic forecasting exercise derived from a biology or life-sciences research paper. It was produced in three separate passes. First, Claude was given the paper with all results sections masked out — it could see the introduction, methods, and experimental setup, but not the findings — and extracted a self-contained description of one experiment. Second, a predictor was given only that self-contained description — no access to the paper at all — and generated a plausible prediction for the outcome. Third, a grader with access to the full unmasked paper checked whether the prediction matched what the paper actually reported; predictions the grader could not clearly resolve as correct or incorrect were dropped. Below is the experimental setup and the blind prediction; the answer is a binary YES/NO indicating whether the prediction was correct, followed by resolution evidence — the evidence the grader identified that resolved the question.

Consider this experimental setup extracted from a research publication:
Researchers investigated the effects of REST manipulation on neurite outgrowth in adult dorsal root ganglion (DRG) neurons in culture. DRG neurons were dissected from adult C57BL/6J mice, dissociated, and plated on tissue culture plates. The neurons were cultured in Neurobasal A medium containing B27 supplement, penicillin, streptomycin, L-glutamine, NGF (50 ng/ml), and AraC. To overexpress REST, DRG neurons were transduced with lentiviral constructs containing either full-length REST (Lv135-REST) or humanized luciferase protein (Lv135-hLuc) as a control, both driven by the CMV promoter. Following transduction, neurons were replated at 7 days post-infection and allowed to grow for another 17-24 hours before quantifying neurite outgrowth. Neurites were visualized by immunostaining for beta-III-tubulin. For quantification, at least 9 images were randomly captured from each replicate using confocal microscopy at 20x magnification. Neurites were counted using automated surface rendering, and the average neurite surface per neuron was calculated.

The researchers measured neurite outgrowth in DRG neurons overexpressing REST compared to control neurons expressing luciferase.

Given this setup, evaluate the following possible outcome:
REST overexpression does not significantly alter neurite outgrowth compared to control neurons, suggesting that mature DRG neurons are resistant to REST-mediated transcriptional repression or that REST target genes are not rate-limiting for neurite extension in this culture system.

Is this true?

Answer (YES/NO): NO